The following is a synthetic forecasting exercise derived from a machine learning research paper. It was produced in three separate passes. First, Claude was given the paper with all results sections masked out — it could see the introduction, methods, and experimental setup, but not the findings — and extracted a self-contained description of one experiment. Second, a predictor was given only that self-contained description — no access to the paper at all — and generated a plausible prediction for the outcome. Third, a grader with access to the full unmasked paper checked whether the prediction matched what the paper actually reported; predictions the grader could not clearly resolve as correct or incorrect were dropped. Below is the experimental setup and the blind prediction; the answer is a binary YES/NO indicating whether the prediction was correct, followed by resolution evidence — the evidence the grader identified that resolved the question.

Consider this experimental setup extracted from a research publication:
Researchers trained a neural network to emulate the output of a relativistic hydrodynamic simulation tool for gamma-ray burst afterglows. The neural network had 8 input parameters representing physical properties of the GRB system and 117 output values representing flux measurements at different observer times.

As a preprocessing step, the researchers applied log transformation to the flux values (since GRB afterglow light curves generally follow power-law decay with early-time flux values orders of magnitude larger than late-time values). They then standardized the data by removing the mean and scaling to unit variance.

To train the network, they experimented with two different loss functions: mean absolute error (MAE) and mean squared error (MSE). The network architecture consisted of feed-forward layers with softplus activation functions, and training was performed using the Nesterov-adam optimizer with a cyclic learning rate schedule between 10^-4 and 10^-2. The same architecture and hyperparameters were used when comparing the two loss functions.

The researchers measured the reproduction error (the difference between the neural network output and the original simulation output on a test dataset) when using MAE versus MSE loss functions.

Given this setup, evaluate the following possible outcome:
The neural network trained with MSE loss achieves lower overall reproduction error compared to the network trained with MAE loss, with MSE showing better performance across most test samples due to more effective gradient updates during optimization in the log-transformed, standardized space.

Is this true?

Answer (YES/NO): NO